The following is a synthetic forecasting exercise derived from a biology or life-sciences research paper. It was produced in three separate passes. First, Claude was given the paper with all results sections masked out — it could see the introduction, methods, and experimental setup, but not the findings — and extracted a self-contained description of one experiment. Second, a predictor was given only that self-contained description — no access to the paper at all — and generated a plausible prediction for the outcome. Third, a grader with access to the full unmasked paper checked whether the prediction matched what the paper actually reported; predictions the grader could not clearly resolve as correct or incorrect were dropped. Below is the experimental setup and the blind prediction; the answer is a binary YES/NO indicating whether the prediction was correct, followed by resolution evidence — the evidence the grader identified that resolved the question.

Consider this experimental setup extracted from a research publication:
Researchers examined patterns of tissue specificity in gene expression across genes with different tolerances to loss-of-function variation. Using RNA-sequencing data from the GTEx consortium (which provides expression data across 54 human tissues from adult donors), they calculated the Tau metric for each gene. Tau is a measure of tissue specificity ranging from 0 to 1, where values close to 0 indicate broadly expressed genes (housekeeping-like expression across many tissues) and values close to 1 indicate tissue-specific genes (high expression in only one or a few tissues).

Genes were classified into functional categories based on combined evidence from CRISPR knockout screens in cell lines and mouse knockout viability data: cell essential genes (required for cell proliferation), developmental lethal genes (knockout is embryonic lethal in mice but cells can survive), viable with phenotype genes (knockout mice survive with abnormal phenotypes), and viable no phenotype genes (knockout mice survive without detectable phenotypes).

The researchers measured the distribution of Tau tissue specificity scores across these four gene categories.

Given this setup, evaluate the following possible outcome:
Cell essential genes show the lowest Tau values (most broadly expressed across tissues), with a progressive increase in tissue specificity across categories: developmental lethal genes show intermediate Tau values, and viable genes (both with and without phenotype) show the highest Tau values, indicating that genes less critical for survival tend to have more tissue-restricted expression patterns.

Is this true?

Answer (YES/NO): YES